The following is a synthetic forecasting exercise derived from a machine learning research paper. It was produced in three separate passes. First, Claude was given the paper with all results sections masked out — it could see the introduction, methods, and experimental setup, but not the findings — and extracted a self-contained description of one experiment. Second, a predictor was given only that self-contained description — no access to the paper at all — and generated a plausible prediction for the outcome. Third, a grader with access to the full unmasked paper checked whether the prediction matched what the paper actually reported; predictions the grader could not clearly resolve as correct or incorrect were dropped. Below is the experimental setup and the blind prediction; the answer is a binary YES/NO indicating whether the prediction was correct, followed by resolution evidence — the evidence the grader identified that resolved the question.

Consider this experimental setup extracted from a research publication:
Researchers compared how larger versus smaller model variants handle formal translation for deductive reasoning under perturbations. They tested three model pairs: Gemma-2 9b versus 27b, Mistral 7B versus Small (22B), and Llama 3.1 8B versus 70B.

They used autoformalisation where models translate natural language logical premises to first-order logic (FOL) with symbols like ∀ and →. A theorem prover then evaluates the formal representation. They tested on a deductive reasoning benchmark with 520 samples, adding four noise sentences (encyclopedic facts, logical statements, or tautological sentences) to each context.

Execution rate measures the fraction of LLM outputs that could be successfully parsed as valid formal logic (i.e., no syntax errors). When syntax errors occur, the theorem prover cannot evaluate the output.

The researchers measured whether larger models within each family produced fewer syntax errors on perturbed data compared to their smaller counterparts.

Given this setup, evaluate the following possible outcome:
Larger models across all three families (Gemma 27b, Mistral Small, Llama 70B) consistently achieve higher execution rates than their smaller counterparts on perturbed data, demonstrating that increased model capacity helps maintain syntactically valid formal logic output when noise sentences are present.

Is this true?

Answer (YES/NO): NO